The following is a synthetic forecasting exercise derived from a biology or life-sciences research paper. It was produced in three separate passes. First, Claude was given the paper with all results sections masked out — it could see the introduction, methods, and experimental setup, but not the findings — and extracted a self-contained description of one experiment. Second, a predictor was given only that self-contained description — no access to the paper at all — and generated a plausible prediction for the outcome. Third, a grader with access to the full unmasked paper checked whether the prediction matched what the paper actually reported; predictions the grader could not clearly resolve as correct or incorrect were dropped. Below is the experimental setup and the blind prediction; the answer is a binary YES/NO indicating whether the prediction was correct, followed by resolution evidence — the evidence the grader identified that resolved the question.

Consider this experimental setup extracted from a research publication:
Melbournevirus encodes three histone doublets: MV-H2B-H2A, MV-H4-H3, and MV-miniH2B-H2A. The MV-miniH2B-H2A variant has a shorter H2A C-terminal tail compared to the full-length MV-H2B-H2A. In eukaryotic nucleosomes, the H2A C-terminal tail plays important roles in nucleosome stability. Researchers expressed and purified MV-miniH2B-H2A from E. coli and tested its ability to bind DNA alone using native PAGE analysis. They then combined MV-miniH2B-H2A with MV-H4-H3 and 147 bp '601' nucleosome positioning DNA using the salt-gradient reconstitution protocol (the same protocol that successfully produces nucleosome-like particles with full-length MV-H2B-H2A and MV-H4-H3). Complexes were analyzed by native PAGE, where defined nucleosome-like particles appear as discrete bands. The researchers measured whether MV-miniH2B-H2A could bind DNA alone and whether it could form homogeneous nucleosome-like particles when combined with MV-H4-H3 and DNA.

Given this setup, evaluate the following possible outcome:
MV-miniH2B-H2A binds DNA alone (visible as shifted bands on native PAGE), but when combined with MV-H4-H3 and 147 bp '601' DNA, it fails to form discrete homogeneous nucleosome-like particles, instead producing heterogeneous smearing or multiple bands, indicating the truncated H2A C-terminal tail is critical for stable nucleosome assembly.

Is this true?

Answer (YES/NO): NO